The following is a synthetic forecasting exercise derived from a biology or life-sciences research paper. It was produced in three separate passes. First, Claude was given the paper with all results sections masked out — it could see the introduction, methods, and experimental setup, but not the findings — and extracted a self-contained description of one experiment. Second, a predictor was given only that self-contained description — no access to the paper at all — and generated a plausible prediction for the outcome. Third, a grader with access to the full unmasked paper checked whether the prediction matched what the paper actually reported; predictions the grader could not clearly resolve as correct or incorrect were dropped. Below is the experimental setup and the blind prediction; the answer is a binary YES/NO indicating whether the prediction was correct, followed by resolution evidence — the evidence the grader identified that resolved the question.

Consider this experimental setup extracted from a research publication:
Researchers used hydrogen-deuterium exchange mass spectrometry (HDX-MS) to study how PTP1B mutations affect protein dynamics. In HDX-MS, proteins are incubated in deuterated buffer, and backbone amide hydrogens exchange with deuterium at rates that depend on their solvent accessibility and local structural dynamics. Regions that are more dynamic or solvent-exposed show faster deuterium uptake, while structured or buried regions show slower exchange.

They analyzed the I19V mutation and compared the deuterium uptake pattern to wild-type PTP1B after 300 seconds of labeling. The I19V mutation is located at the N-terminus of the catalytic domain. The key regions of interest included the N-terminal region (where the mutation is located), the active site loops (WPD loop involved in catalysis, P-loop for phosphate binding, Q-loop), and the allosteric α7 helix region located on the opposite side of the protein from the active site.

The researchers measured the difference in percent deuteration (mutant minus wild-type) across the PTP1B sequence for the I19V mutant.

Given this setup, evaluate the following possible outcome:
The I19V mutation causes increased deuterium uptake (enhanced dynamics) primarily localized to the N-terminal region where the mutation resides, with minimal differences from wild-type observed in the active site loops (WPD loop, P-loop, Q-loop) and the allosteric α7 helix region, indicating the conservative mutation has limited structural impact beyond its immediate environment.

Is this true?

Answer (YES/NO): NO